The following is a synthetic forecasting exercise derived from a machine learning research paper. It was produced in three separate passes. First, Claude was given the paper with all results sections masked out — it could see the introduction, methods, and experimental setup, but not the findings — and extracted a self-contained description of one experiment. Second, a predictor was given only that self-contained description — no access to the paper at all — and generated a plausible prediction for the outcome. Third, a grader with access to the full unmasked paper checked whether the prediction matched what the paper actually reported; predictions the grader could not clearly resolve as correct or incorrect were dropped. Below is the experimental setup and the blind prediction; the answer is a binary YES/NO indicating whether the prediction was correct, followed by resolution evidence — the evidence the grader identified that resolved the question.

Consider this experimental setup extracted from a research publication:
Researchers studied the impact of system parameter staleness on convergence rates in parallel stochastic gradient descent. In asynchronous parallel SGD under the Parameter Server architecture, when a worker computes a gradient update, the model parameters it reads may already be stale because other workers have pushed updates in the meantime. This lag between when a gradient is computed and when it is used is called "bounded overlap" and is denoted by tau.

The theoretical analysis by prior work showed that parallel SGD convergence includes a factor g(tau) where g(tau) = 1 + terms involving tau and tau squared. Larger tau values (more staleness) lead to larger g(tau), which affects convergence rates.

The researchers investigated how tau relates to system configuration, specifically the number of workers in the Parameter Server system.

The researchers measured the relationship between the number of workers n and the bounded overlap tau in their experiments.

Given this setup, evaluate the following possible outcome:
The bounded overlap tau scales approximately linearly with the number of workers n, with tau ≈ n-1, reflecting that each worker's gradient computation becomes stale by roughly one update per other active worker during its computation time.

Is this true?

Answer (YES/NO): NO